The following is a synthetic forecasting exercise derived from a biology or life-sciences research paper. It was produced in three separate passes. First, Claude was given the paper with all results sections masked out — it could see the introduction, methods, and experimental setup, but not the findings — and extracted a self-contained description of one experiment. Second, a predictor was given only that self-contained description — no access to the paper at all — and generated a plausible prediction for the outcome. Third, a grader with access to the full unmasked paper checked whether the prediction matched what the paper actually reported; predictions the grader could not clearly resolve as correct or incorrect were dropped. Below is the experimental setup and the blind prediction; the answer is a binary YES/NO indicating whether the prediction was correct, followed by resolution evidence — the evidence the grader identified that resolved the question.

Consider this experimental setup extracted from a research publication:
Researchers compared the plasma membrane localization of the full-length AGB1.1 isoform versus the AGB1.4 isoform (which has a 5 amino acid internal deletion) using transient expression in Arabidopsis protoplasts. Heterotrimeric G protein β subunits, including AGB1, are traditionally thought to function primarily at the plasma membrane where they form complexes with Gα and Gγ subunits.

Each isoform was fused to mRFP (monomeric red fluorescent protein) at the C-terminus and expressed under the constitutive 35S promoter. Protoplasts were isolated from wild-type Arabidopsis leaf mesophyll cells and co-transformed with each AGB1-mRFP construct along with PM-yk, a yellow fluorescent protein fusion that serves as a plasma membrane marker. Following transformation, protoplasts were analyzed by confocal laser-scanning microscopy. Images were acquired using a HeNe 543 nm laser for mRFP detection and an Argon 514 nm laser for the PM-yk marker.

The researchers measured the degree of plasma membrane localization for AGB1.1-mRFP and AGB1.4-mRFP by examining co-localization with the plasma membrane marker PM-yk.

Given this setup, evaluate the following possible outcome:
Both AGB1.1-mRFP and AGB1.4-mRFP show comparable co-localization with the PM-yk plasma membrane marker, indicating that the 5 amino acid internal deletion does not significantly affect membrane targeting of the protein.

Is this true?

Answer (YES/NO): YES